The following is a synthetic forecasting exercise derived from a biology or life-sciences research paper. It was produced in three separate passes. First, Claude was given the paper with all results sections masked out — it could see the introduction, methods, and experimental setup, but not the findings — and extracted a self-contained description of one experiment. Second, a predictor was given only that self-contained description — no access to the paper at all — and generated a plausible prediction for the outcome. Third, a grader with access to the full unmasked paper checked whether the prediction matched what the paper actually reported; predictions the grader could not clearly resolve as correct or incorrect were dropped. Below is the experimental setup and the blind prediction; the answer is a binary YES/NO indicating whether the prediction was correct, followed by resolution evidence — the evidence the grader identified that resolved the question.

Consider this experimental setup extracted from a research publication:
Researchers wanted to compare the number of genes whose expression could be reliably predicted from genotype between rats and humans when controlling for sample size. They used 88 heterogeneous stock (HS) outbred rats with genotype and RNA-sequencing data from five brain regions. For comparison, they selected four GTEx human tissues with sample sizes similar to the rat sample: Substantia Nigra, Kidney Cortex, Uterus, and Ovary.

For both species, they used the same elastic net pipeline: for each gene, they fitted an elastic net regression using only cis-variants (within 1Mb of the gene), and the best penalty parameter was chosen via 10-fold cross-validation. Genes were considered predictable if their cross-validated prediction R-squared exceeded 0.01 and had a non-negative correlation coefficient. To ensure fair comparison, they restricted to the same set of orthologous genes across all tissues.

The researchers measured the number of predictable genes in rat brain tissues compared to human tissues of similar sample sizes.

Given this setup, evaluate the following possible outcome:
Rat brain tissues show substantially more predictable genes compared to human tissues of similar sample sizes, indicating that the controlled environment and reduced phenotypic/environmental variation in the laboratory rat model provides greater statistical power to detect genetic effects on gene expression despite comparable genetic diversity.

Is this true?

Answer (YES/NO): NO